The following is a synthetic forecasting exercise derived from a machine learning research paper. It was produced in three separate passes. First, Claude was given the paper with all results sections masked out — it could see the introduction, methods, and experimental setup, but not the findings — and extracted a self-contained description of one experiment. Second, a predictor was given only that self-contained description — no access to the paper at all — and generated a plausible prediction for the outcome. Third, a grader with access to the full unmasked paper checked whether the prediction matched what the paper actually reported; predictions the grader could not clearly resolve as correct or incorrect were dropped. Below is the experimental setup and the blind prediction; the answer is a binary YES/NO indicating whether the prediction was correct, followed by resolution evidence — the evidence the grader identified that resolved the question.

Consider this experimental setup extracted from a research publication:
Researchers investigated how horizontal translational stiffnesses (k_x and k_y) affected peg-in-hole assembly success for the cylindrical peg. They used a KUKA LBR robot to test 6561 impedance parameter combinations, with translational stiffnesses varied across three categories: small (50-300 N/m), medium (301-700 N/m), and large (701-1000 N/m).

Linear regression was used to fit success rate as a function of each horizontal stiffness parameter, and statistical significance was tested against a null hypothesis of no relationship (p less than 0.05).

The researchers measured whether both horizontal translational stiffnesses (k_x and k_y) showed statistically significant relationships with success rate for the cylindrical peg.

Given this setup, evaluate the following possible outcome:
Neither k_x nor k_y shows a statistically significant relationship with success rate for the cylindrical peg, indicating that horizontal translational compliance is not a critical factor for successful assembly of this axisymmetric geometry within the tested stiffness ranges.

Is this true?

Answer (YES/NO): NO